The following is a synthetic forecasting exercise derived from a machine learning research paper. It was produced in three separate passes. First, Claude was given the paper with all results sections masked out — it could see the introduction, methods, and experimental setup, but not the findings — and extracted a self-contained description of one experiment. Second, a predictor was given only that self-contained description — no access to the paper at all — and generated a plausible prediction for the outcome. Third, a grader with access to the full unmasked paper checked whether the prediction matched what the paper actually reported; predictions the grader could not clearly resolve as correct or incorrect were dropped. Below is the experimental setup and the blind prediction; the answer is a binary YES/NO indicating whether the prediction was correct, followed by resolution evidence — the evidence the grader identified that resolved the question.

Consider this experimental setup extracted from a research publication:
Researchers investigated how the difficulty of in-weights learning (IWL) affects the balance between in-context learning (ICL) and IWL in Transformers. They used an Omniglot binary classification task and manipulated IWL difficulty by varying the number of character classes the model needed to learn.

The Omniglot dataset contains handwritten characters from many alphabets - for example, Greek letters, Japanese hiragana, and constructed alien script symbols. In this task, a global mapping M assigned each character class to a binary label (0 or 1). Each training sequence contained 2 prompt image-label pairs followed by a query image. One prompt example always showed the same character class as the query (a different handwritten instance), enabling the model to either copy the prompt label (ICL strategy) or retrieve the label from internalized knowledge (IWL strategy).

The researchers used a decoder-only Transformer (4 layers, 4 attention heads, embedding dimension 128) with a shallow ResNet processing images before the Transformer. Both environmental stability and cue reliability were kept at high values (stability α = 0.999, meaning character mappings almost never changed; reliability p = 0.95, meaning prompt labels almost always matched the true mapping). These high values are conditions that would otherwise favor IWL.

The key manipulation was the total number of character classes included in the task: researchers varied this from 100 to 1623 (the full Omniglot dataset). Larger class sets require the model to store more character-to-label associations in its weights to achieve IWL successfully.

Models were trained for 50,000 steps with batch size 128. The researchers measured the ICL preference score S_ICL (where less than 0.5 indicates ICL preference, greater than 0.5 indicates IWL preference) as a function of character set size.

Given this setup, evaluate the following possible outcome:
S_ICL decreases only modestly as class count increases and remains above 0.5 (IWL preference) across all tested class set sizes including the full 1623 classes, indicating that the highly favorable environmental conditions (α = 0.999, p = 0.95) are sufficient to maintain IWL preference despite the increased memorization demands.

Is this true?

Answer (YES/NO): NO